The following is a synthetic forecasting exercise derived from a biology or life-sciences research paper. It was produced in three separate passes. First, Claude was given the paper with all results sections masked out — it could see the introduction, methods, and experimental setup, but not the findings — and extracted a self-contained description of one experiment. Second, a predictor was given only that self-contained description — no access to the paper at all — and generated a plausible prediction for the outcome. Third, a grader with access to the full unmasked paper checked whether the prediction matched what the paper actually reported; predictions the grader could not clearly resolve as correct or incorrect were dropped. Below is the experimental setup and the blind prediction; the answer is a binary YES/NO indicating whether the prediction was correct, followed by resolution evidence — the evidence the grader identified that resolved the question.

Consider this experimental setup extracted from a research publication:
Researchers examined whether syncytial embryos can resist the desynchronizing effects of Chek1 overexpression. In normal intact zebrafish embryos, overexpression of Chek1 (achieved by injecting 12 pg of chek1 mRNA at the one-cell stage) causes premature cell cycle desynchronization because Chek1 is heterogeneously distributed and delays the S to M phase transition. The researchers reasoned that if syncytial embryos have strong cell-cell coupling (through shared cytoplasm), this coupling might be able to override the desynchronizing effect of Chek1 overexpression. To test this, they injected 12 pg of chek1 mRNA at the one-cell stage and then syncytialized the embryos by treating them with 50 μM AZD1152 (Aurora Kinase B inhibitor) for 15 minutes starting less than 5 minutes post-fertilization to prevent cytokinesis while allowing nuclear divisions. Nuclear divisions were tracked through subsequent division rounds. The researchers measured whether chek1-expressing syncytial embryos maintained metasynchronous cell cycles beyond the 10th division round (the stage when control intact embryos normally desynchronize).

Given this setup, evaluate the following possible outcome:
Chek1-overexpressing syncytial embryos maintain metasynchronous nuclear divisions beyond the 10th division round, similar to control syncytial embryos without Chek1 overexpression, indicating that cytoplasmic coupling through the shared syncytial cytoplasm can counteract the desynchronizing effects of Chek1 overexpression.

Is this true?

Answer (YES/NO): YES